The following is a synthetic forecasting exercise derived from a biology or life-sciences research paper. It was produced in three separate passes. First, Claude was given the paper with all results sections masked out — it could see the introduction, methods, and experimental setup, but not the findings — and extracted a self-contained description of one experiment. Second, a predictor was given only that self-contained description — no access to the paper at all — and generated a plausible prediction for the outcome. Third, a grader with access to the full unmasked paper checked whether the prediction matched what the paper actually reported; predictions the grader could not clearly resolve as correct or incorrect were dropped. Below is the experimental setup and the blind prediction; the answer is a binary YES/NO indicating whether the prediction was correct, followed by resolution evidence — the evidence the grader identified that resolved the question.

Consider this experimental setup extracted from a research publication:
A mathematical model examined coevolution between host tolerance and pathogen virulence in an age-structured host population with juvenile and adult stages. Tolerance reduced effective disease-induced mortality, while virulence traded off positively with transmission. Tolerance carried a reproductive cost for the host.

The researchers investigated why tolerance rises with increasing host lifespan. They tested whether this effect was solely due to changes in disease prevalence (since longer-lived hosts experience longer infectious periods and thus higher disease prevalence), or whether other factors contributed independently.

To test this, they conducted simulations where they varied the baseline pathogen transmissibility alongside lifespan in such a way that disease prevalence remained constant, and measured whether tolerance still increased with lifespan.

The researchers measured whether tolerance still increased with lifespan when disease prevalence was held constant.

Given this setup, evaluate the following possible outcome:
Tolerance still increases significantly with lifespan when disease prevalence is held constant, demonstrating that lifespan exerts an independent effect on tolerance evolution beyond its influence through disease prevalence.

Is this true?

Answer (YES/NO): YES